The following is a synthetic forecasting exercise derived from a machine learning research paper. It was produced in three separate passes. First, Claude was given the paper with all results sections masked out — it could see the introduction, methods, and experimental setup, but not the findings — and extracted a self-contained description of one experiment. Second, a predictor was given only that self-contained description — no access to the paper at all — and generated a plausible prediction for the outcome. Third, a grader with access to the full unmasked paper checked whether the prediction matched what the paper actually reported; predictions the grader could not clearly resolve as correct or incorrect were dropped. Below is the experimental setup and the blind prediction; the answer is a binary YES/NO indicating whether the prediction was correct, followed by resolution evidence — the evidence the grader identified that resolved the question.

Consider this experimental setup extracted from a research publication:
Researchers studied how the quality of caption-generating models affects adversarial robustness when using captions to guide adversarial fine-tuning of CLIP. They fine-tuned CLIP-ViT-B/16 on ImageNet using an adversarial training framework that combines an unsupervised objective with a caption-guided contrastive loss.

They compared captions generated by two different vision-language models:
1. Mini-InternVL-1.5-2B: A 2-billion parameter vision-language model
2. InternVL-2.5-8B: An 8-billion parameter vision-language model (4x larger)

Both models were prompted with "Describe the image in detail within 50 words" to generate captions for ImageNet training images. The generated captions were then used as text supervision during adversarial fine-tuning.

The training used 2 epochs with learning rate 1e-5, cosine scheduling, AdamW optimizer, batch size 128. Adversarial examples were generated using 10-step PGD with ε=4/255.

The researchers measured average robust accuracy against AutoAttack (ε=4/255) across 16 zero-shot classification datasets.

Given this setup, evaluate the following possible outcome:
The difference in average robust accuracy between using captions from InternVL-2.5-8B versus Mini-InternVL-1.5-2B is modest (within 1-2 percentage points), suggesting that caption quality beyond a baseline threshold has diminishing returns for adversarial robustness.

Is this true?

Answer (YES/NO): NO